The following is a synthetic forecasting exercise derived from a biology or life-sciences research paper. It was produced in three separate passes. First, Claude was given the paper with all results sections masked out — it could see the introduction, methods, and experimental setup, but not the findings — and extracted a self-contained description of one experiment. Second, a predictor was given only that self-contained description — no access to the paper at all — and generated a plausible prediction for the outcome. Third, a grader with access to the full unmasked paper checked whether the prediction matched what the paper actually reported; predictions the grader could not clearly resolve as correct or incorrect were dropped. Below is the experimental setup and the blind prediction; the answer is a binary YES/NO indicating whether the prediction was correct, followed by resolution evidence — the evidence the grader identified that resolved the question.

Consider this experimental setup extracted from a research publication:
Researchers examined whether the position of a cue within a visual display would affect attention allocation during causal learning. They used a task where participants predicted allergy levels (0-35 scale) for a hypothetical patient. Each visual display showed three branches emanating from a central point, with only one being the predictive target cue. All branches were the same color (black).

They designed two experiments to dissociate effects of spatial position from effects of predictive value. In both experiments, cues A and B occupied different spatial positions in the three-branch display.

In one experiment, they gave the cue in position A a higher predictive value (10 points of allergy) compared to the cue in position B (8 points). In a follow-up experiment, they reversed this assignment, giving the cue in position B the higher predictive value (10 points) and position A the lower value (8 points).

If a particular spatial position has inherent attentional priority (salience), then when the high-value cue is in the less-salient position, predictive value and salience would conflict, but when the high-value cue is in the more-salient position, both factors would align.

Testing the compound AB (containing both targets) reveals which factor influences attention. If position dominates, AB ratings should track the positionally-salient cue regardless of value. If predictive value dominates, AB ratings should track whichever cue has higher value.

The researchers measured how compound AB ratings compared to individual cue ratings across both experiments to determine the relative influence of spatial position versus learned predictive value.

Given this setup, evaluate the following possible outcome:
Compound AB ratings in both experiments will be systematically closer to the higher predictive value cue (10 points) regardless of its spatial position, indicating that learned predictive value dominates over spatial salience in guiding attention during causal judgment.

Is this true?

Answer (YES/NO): NO